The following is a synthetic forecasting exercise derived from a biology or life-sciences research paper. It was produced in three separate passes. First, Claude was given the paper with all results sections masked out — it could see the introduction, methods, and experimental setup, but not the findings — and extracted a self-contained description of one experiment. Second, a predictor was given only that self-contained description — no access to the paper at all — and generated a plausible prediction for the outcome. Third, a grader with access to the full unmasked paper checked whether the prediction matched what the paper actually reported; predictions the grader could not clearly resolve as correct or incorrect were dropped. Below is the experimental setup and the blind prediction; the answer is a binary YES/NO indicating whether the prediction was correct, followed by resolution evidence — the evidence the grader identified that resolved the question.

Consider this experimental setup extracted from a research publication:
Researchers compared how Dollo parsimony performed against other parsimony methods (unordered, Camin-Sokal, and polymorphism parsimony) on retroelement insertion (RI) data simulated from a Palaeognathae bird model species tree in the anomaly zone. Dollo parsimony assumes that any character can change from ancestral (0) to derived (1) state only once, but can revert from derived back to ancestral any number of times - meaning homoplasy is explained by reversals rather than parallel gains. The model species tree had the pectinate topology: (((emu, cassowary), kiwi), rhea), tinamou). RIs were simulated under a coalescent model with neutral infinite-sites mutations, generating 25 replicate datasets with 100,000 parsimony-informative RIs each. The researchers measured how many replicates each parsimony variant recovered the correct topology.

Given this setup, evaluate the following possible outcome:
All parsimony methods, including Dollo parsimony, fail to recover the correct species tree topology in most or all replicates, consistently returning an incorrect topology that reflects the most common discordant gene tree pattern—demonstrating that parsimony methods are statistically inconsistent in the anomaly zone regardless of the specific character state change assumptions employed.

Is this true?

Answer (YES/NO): NO